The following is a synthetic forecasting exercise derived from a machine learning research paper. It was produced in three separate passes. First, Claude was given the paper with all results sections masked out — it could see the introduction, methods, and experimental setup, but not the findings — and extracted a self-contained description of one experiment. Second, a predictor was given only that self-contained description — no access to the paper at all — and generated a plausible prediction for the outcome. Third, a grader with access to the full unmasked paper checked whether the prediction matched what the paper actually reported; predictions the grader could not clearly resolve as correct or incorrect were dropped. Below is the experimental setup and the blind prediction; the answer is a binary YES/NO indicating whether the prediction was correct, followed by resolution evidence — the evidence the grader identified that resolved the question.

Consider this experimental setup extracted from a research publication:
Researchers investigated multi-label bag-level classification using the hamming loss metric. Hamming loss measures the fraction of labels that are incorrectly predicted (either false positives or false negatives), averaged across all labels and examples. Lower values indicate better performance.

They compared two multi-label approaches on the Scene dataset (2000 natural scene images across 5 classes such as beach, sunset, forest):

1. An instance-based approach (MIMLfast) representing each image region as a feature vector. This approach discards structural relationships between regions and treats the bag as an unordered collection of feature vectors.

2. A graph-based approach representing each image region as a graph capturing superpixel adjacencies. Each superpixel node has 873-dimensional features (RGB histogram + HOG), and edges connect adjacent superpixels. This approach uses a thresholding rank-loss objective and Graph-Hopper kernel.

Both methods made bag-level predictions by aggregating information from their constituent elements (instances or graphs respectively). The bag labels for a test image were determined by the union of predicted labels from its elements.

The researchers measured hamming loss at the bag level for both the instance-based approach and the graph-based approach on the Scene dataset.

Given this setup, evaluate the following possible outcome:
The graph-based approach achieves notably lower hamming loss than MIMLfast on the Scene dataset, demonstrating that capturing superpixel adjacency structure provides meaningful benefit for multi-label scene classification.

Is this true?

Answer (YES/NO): NO